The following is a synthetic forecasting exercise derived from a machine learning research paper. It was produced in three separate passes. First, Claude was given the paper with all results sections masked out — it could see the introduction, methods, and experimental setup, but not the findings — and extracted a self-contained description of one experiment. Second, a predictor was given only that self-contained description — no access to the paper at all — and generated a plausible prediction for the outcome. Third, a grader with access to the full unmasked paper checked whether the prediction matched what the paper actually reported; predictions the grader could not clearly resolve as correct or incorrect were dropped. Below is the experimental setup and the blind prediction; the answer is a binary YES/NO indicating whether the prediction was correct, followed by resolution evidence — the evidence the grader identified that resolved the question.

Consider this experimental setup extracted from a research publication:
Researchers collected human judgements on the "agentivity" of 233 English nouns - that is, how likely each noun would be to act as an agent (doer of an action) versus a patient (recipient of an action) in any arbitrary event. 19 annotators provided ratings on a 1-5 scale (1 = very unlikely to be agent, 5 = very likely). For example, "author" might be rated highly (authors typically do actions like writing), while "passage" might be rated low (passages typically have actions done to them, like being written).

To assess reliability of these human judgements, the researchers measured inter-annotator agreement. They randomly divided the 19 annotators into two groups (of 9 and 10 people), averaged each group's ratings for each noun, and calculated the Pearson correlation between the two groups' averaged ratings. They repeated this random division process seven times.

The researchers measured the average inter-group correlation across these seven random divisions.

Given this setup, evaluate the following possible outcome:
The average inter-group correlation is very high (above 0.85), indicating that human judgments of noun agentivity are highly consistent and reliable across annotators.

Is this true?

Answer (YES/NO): YES